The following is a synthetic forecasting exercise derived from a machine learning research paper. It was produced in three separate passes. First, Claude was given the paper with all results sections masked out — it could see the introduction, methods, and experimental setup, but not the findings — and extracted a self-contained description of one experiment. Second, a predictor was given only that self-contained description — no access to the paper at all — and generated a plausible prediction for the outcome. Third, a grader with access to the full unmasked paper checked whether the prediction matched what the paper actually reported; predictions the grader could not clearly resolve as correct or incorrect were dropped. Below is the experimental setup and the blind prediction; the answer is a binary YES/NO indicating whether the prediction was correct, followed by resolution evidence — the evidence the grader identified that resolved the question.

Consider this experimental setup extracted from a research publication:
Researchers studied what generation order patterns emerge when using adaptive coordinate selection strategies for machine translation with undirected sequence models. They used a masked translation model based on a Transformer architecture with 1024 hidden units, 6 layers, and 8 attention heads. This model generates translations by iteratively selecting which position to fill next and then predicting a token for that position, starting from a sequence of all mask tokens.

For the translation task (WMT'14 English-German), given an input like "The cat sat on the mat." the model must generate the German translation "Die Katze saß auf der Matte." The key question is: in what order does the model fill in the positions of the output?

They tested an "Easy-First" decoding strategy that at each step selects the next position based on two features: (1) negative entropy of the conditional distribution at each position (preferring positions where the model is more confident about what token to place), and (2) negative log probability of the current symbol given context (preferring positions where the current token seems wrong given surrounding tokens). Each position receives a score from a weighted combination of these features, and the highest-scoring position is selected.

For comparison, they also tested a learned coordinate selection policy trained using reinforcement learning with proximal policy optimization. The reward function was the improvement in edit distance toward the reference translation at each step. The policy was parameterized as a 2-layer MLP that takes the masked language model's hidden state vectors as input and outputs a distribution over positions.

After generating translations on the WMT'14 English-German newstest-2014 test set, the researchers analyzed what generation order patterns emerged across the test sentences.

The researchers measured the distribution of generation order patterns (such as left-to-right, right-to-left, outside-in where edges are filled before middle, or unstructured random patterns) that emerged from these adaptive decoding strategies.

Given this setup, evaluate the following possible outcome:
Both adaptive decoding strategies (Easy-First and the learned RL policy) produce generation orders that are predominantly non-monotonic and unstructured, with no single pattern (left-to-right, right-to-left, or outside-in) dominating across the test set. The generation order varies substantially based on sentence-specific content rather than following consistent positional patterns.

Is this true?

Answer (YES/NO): NO